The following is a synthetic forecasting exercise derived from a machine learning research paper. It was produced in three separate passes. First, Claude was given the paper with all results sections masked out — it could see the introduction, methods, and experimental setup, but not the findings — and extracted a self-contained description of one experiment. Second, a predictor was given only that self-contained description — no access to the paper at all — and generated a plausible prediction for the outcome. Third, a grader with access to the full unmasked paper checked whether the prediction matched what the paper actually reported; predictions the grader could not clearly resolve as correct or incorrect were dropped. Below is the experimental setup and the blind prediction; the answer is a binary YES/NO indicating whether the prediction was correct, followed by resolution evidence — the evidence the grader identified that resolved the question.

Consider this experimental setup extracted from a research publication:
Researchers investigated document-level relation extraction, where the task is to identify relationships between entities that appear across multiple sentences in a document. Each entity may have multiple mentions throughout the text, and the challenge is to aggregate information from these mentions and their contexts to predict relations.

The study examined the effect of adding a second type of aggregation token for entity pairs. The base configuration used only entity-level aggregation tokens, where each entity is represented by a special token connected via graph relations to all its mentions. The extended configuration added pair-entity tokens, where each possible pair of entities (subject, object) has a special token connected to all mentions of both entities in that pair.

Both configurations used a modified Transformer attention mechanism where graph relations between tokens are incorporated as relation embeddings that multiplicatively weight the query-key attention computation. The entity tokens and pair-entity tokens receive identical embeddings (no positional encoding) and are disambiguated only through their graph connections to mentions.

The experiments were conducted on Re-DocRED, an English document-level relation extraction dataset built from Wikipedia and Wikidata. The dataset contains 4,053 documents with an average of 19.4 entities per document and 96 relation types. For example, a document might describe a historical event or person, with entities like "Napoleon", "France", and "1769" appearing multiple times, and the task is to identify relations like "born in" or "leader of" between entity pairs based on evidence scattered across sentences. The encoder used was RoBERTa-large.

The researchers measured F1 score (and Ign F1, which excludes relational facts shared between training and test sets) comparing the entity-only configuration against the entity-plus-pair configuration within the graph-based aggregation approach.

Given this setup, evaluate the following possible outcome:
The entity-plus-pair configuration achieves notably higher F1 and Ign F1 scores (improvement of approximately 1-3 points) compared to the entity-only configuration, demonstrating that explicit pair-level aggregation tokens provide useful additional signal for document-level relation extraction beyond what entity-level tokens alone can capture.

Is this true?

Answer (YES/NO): YES